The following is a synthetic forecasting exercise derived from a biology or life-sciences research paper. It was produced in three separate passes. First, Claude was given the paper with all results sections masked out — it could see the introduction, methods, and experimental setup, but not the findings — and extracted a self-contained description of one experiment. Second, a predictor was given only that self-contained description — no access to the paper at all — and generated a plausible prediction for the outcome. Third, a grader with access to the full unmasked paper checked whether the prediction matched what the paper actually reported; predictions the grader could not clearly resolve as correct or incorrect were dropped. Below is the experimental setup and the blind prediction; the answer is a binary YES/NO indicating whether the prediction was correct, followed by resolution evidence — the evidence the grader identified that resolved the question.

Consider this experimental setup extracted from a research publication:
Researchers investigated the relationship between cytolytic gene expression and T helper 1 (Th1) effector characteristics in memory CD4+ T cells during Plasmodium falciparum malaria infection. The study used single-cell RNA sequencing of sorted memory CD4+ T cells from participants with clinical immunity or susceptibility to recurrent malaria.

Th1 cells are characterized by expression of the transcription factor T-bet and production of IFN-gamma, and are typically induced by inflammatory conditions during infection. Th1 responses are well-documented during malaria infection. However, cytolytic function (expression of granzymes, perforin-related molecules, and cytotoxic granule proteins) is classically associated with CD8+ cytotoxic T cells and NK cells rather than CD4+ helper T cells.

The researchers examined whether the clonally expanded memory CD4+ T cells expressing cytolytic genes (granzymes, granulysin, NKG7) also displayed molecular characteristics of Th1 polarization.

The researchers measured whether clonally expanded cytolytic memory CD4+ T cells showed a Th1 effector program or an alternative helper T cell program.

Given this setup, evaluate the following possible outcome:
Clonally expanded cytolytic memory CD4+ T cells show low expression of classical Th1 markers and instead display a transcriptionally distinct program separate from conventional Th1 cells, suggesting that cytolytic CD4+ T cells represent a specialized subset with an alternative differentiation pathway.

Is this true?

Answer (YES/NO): NO